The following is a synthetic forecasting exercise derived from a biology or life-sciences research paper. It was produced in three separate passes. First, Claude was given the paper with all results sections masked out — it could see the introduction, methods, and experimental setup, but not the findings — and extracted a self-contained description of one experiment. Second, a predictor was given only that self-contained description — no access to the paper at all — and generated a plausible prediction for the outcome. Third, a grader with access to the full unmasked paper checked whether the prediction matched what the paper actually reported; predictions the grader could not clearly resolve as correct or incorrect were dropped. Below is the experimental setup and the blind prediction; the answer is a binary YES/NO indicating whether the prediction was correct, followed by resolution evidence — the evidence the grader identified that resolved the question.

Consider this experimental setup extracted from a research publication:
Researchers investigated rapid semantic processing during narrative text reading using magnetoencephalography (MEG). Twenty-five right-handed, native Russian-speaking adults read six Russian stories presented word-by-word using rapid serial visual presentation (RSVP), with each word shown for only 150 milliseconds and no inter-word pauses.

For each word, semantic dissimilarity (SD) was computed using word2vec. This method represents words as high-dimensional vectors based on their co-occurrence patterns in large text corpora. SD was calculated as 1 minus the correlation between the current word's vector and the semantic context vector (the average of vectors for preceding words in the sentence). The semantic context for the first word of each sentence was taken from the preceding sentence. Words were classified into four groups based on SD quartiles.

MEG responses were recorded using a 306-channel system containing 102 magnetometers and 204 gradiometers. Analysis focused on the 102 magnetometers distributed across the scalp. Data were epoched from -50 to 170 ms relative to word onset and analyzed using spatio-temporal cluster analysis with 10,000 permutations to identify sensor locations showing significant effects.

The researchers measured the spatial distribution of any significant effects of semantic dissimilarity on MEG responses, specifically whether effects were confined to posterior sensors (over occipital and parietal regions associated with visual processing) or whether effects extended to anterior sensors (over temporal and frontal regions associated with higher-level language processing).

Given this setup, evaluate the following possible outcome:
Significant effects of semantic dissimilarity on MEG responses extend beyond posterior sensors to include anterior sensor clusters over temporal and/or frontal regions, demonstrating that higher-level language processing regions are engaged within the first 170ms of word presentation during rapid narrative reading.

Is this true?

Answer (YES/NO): YES